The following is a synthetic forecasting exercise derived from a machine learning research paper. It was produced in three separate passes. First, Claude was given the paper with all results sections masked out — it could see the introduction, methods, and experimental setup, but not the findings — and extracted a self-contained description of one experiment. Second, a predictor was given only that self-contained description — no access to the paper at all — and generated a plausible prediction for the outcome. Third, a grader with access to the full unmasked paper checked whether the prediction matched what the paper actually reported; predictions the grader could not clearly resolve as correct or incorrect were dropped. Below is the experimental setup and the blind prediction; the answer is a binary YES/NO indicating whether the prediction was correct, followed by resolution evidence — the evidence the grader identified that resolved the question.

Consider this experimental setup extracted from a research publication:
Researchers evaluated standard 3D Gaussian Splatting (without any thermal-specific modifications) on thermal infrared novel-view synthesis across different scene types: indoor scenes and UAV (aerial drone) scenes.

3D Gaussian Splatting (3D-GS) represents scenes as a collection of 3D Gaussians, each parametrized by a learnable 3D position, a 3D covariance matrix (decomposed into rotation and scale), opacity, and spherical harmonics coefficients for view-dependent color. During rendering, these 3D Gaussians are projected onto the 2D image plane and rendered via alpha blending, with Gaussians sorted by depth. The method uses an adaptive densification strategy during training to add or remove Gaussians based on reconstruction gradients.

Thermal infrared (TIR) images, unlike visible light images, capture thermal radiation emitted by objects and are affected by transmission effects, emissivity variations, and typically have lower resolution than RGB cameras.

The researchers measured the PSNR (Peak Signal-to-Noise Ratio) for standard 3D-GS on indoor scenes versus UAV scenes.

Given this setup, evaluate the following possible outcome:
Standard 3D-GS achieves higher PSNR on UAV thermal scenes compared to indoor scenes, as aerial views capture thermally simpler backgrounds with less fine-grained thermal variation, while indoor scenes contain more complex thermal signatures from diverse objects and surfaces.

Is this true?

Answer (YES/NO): YES